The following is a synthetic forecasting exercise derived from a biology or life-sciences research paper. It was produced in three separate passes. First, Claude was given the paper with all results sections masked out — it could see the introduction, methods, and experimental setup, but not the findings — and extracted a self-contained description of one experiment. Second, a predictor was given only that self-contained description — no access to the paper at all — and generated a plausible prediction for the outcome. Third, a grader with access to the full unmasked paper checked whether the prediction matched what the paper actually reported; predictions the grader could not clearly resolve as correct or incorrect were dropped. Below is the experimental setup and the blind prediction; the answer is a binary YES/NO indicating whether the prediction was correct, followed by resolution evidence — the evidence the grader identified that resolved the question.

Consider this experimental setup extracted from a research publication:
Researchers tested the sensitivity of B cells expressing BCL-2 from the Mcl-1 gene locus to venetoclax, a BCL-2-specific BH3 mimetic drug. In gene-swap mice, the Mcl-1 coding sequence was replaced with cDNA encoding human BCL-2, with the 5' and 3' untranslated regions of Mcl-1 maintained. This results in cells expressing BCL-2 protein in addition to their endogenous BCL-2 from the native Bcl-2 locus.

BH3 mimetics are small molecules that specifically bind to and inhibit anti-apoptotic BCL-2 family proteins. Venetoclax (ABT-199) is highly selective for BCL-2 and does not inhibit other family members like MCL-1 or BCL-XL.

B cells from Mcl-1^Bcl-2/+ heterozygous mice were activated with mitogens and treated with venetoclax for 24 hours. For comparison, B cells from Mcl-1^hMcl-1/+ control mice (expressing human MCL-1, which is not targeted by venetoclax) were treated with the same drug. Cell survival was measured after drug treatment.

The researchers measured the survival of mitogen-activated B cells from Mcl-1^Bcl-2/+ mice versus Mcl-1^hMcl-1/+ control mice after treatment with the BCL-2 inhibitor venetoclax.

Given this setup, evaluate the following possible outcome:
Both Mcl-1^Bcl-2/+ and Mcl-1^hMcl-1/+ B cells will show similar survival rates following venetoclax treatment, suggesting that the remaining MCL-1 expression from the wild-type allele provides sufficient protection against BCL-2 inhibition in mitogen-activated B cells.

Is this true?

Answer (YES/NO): NO